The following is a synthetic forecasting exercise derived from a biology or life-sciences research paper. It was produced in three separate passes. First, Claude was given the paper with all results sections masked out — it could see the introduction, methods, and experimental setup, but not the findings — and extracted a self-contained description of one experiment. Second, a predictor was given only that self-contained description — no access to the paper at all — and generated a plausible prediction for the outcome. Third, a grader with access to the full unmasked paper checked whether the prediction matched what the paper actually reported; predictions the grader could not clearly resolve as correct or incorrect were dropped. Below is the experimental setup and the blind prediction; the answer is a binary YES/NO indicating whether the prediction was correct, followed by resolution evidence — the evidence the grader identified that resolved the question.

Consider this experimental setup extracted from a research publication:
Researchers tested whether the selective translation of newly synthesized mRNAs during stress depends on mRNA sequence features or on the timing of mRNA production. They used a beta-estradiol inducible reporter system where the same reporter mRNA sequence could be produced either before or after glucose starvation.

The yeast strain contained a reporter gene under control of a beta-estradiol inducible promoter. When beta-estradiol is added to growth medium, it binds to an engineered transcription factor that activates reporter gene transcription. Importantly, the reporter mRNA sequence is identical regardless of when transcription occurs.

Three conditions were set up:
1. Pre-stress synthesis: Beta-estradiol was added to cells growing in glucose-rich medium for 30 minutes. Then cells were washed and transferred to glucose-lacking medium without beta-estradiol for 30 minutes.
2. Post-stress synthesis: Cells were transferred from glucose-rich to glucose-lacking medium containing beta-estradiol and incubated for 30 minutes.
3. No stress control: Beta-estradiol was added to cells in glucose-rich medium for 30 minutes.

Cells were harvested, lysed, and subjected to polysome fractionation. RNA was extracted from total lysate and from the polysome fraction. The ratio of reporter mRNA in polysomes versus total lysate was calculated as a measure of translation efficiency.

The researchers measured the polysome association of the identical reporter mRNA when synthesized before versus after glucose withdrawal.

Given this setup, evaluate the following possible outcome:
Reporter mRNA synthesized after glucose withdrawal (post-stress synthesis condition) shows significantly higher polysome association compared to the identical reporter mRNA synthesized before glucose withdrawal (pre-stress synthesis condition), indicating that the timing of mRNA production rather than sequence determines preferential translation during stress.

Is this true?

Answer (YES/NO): YES